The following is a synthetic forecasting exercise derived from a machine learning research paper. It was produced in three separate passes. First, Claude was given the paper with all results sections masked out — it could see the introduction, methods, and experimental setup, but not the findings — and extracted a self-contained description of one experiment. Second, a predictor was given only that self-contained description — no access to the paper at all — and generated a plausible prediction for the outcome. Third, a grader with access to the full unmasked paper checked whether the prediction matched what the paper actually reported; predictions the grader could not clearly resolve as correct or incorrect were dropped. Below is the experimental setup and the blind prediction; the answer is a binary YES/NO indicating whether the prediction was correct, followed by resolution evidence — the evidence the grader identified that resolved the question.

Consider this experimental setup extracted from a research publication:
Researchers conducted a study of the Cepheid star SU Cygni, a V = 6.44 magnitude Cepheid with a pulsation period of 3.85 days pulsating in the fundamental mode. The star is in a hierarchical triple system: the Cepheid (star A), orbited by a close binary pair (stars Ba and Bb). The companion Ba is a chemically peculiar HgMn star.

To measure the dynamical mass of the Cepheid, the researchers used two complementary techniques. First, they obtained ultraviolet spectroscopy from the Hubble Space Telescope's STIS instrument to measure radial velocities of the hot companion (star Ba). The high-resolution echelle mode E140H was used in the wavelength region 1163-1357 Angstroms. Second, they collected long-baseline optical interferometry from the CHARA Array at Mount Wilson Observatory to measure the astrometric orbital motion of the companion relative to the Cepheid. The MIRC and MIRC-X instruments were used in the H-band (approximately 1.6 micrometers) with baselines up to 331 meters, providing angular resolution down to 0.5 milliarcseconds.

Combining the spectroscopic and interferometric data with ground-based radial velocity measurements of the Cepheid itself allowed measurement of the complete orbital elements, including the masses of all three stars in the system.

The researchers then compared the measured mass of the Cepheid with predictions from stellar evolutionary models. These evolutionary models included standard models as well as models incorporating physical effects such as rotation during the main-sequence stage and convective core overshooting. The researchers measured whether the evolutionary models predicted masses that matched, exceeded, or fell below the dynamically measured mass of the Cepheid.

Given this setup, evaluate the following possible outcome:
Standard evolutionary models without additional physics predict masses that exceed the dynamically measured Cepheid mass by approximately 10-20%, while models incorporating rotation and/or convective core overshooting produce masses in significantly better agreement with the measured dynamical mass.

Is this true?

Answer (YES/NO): NO